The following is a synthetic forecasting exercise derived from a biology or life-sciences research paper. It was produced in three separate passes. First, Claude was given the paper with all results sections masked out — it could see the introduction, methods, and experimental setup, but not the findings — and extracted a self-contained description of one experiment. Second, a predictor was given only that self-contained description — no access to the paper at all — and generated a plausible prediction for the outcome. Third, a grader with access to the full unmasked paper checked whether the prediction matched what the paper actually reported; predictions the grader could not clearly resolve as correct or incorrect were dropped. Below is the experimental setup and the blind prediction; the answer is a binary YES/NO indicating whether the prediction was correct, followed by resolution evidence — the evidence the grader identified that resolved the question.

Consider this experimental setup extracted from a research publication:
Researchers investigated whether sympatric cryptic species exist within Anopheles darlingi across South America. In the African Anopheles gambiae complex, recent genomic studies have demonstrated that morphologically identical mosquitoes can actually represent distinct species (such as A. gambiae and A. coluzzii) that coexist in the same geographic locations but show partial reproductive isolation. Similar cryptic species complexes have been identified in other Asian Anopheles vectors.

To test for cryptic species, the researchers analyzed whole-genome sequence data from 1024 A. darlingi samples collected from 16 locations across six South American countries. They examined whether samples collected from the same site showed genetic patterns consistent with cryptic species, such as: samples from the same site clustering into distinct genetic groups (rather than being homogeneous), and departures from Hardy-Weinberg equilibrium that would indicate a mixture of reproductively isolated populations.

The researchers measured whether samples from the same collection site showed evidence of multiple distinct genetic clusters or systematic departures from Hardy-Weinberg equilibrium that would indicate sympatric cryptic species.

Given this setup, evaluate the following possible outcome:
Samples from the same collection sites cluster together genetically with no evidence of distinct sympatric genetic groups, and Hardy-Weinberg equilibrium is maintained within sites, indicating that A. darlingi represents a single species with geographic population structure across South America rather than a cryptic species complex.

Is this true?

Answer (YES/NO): YES